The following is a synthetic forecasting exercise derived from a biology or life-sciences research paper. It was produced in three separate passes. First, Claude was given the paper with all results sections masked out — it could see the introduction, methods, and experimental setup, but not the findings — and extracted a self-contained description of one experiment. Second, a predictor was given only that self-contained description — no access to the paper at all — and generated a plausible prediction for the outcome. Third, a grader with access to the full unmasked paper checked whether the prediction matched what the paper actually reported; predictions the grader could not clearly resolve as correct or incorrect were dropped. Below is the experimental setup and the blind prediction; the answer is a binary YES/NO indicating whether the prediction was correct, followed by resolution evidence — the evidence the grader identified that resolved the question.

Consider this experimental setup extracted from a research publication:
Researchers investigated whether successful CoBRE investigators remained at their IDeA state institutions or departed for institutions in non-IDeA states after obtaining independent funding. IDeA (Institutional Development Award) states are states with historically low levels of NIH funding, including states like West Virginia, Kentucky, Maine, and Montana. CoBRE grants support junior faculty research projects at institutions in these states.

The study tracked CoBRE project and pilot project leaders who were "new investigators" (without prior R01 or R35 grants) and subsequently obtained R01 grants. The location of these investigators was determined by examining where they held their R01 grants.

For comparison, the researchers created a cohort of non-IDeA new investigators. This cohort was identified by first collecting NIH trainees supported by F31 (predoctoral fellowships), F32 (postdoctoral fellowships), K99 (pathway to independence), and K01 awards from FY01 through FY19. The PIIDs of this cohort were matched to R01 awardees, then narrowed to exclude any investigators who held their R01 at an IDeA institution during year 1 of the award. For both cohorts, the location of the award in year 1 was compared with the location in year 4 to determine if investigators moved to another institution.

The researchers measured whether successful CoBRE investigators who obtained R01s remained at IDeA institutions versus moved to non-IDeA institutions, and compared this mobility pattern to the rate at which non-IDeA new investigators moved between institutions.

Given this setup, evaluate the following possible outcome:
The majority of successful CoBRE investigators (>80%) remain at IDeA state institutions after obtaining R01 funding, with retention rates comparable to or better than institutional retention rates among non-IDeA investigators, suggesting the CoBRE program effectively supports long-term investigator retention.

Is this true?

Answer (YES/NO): YES